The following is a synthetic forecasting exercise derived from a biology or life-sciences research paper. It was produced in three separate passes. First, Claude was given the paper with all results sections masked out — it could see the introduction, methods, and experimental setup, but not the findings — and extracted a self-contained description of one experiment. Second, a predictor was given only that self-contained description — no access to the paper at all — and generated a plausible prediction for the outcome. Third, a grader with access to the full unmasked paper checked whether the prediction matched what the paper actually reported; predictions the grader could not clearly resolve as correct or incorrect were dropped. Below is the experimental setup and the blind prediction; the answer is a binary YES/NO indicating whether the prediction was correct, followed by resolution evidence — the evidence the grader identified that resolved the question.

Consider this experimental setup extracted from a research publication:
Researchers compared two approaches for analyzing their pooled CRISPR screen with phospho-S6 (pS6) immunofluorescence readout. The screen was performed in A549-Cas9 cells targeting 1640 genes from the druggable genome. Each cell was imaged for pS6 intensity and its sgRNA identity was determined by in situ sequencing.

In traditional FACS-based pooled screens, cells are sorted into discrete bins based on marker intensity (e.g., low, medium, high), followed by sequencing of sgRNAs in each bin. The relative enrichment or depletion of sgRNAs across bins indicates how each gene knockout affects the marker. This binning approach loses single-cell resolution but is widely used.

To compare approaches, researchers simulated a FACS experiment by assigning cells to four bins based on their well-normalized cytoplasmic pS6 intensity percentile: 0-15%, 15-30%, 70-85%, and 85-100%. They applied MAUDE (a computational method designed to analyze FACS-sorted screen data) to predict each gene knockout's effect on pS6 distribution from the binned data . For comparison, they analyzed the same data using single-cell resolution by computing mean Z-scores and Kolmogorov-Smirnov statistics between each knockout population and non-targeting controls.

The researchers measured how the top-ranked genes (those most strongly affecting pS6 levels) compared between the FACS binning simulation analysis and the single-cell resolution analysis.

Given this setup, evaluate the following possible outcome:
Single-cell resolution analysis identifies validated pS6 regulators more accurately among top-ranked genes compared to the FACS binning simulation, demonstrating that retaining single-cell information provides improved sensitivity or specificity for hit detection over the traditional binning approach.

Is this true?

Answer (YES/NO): NO